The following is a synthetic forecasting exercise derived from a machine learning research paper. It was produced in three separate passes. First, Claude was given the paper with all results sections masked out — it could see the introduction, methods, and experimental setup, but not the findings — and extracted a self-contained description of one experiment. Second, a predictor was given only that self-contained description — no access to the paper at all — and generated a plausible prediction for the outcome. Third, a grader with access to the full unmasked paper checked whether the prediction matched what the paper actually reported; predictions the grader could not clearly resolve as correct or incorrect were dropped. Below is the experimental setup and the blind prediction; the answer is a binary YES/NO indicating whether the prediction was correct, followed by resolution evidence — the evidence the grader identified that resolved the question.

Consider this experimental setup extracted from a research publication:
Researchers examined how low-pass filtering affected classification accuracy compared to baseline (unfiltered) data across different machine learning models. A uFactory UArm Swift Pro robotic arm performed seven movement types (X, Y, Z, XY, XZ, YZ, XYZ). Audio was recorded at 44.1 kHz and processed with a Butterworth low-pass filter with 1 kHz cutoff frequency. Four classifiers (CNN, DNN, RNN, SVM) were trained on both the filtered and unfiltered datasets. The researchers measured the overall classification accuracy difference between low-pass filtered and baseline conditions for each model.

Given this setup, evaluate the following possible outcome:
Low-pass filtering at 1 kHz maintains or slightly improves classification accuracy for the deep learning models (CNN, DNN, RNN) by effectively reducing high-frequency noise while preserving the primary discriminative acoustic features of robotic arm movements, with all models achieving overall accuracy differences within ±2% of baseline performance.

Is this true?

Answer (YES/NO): NO